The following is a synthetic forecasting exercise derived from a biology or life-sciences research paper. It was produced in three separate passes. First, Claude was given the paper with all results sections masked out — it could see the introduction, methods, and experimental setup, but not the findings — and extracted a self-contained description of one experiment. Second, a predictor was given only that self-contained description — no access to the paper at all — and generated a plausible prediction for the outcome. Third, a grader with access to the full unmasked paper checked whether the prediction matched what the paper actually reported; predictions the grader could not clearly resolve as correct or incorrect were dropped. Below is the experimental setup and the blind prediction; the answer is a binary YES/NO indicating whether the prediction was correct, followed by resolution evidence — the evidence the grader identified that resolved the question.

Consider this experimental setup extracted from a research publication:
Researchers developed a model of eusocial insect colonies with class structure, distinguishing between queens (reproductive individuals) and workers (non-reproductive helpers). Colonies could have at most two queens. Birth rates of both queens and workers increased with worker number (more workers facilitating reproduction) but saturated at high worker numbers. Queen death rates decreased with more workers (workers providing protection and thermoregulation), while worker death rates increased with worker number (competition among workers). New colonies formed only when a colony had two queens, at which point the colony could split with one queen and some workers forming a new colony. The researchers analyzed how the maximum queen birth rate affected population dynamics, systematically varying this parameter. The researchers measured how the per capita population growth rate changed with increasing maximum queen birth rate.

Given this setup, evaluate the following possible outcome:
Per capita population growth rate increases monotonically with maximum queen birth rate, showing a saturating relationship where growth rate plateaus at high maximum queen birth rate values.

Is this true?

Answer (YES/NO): NO